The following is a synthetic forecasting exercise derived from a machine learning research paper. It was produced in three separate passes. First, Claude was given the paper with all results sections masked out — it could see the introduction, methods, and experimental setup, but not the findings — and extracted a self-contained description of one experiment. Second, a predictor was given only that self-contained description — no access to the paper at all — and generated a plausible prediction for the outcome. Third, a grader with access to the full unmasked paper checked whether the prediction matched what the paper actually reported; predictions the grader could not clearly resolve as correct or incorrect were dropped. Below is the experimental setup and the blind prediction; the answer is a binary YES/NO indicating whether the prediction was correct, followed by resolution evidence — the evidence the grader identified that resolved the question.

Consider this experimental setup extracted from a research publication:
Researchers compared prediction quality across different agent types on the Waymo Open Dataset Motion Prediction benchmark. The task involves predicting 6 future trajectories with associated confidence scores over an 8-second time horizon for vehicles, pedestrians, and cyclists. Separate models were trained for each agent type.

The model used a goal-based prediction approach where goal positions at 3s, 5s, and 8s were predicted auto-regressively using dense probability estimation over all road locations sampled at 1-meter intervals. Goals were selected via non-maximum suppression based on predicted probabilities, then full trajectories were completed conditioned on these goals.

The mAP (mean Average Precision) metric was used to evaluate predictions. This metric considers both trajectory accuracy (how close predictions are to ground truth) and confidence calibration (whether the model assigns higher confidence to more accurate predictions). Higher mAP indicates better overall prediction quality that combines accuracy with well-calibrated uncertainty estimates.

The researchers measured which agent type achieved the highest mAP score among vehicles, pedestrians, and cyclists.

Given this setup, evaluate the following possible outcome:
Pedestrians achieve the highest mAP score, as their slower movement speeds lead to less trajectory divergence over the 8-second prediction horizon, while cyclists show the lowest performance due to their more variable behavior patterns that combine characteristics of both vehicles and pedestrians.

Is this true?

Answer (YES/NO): NO